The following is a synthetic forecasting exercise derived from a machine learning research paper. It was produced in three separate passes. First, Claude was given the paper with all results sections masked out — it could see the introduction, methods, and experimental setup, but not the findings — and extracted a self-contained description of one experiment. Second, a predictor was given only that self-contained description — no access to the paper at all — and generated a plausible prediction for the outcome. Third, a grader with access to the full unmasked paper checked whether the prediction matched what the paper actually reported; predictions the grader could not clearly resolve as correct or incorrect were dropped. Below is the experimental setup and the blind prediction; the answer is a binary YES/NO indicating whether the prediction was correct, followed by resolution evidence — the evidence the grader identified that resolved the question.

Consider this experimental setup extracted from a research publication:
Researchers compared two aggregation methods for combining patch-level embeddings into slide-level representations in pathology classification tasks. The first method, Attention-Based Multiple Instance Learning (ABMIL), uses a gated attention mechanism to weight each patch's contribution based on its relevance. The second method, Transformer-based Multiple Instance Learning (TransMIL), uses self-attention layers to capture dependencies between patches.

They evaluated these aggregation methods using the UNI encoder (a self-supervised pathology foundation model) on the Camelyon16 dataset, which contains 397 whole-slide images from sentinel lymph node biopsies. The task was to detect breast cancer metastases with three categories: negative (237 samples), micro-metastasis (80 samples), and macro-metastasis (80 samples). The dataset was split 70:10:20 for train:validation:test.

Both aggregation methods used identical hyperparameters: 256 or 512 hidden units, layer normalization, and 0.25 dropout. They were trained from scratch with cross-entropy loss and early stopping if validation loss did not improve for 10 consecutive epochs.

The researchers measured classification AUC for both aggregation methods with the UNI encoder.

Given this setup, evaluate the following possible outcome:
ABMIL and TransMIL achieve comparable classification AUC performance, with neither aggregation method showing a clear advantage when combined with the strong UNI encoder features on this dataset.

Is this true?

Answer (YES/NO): NO